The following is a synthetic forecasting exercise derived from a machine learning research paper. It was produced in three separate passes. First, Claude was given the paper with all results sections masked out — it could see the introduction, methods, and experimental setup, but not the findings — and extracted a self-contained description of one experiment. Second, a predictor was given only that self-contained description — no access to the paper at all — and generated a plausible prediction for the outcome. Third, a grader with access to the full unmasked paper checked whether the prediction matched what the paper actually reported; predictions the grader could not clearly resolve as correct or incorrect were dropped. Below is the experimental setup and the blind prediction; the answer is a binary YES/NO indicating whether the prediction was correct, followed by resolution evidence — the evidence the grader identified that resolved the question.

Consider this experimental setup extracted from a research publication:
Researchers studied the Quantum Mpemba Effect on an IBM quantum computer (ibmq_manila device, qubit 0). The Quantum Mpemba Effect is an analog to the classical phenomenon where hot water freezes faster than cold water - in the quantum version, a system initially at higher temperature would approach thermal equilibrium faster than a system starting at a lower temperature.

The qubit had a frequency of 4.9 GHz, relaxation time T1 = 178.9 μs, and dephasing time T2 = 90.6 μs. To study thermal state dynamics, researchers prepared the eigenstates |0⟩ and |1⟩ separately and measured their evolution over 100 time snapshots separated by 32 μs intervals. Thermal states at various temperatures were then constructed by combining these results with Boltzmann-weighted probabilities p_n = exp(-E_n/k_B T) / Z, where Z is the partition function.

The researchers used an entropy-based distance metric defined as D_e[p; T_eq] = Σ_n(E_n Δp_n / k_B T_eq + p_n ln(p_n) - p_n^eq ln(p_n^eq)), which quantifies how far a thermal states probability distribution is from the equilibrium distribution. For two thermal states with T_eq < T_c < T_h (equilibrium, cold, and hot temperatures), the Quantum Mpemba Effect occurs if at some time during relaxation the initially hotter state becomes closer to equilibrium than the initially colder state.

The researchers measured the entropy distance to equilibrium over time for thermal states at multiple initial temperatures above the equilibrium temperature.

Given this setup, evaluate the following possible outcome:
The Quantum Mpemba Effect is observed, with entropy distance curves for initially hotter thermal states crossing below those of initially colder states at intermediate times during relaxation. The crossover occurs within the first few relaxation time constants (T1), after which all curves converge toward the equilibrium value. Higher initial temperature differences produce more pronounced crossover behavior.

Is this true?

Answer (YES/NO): NO